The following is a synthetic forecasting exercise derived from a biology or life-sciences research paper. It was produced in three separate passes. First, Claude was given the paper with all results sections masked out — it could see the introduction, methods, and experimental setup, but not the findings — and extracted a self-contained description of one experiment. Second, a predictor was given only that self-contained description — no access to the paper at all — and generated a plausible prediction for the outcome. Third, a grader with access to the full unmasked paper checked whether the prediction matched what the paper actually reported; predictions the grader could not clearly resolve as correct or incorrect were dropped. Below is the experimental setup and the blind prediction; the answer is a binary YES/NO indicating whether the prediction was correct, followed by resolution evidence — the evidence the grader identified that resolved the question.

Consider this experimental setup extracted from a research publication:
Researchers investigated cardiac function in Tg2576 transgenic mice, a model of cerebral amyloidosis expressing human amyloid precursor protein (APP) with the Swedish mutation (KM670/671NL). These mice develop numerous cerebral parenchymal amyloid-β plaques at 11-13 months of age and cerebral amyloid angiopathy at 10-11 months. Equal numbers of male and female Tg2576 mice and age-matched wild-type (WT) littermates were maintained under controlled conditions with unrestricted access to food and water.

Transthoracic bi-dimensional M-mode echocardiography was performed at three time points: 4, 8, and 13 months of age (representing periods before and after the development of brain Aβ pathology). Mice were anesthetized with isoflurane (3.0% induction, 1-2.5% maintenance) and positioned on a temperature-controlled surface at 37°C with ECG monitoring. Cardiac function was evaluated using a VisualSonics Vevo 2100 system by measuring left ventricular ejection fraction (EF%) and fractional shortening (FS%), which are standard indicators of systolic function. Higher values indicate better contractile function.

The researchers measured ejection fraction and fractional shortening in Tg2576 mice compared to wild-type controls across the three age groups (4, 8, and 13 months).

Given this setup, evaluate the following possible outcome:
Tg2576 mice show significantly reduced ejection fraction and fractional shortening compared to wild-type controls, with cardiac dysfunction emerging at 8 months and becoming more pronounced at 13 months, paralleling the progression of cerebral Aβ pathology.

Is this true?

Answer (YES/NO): NO